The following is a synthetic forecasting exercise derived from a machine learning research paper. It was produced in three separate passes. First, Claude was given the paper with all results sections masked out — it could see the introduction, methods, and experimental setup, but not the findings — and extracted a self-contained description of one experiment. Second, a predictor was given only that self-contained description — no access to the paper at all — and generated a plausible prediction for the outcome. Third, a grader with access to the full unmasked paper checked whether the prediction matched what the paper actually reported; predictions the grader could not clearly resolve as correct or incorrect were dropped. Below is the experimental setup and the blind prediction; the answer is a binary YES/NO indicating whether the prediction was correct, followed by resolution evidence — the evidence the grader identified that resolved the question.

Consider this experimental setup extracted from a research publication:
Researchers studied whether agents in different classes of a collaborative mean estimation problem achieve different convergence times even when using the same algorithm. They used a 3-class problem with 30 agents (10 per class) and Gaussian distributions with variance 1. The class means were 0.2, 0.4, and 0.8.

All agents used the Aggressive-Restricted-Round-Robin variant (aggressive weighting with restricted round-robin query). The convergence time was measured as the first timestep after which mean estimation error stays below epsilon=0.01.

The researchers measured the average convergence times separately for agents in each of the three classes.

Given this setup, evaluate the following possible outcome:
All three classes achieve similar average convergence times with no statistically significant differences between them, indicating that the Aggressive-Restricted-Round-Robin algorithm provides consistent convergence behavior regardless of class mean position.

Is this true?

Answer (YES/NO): NO